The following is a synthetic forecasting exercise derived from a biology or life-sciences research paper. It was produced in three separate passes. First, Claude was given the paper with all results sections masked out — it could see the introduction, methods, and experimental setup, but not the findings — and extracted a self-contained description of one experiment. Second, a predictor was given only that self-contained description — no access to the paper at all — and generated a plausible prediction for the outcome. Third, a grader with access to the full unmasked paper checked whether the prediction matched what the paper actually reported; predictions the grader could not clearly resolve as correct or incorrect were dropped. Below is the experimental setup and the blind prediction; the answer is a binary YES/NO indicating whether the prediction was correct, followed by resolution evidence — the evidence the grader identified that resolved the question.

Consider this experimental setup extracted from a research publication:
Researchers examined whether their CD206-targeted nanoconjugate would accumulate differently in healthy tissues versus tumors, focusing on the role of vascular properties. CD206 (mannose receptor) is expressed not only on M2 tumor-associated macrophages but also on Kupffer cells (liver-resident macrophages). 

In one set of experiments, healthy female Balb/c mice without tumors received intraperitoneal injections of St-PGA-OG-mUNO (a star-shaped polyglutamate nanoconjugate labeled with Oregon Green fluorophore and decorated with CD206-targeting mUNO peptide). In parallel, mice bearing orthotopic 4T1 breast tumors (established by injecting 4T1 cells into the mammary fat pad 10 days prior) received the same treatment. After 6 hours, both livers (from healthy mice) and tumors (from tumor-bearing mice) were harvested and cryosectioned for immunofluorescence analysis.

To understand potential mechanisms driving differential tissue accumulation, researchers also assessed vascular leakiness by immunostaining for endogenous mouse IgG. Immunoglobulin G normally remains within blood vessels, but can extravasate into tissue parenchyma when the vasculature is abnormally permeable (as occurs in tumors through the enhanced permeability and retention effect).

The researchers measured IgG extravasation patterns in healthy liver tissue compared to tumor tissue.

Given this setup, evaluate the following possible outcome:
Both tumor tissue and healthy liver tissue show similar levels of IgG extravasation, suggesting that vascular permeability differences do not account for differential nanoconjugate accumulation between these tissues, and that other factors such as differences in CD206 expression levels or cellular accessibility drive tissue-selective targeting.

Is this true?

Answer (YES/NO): NO